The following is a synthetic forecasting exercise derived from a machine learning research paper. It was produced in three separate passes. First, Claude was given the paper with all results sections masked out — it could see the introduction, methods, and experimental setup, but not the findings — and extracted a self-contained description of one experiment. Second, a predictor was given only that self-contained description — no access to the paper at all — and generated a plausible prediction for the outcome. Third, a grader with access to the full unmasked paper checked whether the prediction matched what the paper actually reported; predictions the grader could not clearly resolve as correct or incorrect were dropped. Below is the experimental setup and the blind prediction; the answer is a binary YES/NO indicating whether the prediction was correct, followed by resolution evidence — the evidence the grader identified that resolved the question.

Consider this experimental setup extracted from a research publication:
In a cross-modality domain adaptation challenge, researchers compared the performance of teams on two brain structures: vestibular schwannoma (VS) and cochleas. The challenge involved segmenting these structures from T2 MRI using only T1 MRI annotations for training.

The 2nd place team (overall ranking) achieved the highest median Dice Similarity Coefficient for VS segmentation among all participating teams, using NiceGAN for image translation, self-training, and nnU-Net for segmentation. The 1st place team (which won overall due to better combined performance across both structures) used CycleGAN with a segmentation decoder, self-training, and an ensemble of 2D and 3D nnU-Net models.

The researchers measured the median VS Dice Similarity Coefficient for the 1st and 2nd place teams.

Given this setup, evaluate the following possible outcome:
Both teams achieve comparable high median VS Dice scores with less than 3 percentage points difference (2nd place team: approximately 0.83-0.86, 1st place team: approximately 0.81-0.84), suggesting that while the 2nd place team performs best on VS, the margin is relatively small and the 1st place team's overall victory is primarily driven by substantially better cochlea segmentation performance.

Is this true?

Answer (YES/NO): NO